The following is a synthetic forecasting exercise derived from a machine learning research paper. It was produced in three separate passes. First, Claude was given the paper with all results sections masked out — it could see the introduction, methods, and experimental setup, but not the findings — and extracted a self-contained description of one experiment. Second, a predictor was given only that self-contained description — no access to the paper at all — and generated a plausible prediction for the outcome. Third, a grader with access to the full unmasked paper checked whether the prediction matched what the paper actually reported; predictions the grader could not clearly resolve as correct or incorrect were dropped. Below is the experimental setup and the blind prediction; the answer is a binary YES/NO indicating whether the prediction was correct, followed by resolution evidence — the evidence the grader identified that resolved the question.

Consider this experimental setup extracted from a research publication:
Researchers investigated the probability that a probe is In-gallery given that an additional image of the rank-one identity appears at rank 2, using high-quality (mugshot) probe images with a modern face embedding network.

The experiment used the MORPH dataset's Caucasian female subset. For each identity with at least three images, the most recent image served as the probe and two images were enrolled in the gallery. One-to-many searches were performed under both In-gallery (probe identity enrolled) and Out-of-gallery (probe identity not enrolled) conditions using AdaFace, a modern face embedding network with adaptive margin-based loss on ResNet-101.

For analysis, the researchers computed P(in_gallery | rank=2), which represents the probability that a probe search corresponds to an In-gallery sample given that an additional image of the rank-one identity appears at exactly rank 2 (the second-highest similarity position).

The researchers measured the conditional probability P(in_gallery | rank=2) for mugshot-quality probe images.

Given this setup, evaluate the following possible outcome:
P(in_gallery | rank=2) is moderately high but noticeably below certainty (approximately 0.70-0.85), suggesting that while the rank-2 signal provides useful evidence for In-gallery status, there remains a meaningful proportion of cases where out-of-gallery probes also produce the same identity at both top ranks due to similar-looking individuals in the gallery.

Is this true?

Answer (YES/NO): YES